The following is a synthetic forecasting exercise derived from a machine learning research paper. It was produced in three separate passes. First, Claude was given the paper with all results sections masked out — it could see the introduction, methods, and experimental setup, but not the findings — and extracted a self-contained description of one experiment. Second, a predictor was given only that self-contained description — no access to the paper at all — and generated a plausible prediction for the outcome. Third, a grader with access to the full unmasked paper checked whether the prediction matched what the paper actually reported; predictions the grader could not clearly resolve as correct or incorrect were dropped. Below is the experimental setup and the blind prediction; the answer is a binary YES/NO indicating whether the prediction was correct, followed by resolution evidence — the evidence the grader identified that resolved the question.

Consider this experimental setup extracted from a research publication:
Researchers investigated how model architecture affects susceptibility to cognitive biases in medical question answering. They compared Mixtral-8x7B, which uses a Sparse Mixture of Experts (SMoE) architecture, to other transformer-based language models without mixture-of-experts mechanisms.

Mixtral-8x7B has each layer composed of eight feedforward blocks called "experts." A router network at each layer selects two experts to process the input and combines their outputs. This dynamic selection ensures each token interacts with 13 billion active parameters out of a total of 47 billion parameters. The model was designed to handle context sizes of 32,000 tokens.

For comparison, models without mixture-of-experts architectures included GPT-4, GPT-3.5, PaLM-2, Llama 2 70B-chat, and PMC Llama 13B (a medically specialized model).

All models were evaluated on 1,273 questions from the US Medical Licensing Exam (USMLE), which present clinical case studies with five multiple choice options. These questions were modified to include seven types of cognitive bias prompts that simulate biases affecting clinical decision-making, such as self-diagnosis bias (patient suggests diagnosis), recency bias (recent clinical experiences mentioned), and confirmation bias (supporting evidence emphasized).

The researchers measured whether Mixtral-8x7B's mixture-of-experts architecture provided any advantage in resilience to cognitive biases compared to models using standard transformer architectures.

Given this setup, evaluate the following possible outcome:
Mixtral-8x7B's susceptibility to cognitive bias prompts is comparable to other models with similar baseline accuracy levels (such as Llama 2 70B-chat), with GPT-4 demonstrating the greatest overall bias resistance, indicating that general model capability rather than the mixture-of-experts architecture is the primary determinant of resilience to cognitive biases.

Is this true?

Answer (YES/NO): NO